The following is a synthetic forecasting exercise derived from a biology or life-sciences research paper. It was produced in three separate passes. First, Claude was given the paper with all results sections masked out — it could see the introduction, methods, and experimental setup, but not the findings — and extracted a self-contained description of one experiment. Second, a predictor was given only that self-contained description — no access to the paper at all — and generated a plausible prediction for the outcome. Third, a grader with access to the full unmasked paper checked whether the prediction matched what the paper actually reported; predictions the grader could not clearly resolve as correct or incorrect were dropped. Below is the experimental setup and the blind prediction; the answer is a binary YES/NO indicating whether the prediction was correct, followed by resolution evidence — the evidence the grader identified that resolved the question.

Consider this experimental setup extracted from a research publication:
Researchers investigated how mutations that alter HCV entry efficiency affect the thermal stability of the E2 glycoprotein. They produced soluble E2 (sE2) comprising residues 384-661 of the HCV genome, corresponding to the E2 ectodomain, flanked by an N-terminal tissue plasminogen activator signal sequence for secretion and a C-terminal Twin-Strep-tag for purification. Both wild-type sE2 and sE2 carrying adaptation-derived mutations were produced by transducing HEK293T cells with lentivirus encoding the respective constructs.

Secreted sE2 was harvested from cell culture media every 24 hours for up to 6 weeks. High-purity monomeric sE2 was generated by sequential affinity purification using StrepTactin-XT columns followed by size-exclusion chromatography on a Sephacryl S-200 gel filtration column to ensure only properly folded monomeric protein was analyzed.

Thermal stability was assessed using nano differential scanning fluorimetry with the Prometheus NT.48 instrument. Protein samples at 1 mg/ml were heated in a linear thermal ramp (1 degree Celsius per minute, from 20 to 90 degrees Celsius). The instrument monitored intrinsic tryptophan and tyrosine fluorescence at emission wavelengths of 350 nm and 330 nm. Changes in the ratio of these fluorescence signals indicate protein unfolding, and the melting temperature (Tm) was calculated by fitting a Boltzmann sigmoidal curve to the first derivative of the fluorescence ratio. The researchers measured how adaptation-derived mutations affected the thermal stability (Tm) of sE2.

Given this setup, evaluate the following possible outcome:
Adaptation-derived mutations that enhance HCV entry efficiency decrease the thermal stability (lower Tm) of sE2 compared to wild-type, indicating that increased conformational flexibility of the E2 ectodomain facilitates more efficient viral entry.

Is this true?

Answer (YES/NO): NO